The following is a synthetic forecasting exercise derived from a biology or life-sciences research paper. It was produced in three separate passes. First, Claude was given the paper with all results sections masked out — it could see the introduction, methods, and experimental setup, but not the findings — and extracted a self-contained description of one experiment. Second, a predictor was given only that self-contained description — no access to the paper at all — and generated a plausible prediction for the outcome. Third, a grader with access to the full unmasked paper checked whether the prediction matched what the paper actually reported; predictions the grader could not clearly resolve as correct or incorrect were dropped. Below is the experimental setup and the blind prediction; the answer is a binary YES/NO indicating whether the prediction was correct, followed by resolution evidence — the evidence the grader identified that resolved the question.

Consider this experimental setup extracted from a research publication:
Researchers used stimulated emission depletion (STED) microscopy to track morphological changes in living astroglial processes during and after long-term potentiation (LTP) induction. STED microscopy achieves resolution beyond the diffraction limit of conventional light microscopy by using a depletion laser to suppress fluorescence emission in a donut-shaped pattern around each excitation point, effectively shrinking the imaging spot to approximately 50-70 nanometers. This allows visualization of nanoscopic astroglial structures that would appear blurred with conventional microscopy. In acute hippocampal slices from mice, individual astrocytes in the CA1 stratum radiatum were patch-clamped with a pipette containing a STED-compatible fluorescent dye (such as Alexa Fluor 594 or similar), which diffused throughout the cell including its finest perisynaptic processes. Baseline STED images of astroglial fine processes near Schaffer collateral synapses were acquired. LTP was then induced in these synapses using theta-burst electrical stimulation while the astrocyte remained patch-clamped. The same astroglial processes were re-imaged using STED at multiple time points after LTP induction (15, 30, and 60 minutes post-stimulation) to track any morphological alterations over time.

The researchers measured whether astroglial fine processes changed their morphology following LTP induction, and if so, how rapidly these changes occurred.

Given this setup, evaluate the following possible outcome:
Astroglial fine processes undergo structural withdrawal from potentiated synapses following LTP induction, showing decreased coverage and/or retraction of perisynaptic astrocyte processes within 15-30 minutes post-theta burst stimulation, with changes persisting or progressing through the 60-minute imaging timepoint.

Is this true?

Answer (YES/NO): YES